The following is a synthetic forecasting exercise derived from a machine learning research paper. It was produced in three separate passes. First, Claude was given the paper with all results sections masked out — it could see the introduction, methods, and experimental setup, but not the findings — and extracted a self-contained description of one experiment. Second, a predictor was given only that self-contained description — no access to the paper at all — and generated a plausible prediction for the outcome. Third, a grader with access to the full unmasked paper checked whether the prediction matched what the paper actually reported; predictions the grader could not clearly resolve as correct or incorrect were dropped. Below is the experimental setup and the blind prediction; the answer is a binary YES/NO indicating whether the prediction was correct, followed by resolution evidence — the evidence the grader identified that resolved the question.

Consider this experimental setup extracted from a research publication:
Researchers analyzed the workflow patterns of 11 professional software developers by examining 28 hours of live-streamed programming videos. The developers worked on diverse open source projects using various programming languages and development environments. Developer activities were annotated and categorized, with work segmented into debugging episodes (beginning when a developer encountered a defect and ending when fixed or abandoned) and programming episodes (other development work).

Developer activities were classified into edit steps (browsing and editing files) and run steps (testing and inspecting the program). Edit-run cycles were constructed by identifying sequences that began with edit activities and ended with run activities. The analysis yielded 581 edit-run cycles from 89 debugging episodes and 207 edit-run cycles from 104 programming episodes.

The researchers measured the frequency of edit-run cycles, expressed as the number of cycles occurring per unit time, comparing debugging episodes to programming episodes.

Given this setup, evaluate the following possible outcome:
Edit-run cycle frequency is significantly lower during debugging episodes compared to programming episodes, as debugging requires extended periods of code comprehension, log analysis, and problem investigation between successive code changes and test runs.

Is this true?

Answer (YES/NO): NO